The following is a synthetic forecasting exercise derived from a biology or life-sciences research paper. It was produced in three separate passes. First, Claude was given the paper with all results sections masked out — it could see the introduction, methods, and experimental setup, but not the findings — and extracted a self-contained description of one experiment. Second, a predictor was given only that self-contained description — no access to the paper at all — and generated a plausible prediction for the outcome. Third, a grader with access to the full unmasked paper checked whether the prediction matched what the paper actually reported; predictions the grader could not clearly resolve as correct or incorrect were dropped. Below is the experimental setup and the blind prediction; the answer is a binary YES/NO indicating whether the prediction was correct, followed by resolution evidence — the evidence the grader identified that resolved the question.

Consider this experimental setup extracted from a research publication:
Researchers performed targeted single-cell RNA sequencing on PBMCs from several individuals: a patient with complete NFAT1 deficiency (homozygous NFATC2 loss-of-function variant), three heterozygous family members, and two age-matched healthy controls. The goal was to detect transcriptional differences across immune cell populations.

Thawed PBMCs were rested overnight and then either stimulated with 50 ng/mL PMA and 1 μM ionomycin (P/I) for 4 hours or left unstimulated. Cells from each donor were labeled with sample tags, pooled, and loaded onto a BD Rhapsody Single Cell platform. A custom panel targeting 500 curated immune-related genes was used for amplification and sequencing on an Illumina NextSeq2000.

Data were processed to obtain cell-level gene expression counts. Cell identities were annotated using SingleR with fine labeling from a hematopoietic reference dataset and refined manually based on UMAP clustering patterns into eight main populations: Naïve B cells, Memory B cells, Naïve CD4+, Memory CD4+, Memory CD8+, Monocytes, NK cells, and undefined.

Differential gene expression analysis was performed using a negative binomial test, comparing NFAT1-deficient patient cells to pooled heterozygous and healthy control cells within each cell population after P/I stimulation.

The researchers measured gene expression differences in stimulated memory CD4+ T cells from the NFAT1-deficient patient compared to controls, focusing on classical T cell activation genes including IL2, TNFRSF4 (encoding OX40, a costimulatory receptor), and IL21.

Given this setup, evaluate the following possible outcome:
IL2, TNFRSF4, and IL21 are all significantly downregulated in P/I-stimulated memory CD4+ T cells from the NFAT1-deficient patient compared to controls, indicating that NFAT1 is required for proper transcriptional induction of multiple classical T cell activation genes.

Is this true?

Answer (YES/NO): NO